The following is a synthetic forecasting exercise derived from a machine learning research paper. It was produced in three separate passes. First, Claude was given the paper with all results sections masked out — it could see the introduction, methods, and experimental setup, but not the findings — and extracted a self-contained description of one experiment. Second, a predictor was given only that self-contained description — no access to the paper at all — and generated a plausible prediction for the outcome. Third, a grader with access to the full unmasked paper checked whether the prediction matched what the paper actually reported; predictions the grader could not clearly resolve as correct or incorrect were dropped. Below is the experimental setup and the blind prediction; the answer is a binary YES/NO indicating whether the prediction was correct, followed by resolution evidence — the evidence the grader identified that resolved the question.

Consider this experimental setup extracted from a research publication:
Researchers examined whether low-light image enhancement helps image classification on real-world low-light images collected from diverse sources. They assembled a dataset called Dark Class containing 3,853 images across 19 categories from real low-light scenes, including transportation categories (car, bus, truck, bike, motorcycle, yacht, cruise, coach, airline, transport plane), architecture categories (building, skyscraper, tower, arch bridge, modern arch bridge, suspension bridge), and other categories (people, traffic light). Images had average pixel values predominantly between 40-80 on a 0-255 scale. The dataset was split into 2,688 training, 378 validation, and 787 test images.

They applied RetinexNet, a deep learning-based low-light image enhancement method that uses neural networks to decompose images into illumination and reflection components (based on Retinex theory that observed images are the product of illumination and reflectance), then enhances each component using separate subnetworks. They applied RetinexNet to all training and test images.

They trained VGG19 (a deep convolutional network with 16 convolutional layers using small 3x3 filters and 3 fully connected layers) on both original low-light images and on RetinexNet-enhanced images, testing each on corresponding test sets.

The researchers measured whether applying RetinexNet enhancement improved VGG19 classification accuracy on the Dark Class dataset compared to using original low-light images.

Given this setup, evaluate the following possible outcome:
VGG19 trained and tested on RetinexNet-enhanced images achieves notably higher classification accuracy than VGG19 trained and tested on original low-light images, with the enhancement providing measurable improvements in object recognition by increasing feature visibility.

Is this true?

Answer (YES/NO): NO